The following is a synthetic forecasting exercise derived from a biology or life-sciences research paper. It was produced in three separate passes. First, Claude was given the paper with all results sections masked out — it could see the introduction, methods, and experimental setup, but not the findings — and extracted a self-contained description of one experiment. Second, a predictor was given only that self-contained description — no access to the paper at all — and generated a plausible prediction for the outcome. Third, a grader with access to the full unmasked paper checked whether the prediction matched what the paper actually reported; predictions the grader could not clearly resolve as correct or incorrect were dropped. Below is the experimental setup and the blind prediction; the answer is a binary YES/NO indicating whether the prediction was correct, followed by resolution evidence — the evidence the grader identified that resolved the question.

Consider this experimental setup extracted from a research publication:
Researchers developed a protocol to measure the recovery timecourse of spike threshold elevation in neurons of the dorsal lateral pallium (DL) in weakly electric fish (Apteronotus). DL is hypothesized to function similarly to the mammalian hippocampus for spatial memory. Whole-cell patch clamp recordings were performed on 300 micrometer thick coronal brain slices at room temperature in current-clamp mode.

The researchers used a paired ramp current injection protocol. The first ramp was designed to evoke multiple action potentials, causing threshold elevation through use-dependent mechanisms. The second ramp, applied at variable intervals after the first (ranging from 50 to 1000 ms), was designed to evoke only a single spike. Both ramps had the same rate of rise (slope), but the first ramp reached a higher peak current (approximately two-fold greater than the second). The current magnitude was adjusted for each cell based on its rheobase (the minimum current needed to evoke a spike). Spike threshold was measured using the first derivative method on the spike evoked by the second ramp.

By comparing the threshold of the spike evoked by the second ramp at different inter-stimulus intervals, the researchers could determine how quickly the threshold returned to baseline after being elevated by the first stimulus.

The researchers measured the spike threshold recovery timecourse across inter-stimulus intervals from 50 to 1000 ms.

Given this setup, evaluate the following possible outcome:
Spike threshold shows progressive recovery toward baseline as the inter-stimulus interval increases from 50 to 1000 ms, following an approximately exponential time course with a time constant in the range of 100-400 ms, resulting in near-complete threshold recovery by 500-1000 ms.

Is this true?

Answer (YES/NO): NO